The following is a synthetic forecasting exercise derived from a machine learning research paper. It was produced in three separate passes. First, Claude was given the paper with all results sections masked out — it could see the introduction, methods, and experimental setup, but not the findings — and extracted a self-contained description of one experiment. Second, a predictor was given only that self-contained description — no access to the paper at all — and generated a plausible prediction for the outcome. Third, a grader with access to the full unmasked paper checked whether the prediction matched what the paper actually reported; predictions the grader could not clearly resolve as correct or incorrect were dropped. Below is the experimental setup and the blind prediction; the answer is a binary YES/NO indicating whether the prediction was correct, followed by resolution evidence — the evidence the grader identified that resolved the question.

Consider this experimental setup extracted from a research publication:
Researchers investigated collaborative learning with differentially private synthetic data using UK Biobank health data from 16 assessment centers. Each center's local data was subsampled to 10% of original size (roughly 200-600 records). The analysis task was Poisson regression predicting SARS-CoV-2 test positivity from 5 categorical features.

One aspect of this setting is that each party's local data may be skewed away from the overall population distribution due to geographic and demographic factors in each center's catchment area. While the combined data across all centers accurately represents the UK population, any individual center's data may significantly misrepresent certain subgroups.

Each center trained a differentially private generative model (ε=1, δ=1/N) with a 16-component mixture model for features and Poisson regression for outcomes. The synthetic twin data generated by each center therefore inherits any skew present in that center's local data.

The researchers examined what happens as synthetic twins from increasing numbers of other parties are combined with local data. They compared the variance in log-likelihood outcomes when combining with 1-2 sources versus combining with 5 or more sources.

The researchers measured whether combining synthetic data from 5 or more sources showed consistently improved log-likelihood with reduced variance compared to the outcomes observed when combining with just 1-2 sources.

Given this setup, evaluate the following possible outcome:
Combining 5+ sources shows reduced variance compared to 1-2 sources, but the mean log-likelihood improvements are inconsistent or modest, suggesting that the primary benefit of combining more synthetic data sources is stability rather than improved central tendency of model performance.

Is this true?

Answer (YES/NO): NO